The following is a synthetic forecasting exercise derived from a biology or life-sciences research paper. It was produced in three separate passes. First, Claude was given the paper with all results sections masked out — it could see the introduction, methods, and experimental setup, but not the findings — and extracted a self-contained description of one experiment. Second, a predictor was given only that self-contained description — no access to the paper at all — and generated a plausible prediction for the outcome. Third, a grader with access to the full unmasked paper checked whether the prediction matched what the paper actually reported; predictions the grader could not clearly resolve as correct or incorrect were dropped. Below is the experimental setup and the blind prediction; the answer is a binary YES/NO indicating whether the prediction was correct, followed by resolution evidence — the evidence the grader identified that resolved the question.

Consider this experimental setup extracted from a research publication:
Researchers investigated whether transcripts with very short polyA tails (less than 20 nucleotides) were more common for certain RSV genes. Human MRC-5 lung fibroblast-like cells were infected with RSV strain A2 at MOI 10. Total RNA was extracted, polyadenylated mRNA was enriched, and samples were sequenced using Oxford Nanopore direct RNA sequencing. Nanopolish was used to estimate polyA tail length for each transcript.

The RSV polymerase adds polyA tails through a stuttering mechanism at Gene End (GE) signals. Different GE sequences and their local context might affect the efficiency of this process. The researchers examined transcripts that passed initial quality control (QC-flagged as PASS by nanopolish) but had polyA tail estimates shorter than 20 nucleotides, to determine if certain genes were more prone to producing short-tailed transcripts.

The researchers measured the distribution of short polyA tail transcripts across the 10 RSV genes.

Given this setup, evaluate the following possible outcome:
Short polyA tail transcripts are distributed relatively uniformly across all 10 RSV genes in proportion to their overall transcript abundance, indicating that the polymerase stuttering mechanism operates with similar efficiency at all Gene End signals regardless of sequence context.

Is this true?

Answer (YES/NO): NO